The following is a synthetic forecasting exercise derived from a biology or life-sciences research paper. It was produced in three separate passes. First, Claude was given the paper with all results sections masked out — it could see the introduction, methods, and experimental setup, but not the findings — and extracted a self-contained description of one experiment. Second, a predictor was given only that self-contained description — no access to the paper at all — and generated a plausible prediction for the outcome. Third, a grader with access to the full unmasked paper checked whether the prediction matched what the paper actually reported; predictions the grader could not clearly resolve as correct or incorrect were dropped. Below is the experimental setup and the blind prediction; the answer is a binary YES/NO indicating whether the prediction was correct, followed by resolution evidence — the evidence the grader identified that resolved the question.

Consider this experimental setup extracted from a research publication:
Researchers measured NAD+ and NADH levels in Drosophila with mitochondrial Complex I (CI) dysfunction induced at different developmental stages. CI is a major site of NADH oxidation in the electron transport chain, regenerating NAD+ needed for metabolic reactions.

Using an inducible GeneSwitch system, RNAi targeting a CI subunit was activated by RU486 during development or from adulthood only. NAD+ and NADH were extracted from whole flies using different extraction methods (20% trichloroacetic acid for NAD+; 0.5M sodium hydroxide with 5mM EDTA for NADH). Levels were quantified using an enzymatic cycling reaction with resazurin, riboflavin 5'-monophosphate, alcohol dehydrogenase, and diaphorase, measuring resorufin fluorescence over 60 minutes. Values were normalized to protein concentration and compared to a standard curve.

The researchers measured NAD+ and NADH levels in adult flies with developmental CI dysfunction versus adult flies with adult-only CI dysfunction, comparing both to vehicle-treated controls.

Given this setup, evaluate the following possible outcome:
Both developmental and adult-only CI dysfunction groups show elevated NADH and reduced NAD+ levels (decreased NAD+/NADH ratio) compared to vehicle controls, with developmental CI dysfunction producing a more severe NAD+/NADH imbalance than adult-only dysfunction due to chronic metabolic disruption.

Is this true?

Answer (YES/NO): NO